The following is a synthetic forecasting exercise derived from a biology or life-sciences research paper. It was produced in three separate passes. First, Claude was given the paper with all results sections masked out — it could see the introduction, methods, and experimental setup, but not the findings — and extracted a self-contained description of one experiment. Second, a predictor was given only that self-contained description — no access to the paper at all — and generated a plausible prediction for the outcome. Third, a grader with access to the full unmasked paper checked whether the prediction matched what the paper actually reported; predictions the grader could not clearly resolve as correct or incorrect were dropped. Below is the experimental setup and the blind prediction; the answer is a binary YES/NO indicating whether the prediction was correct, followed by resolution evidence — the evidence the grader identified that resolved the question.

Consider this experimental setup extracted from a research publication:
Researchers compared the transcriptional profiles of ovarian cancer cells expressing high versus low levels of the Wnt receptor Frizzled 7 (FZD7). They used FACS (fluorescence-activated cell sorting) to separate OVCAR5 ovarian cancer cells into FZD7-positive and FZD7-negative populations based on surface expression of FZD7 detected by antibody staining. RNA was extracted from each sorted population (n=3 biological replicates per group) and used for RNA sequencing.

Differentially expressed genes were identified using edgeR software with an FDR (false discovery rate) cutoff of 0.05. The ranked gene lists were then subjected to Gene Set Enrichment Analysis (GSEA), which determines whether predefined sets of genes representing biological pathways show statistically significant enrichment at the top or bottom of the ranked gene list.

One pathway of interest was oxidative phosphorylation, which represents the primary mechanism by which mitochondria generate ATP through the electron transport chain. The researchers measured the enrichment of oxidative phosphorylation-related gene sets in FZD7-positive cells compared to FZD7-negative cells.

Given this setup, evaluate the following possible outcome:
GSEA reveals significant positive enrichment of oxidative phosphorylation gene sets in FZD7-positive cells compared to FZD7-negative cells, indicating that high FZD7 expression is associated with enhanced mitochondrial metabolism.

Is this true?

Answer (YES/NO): YES